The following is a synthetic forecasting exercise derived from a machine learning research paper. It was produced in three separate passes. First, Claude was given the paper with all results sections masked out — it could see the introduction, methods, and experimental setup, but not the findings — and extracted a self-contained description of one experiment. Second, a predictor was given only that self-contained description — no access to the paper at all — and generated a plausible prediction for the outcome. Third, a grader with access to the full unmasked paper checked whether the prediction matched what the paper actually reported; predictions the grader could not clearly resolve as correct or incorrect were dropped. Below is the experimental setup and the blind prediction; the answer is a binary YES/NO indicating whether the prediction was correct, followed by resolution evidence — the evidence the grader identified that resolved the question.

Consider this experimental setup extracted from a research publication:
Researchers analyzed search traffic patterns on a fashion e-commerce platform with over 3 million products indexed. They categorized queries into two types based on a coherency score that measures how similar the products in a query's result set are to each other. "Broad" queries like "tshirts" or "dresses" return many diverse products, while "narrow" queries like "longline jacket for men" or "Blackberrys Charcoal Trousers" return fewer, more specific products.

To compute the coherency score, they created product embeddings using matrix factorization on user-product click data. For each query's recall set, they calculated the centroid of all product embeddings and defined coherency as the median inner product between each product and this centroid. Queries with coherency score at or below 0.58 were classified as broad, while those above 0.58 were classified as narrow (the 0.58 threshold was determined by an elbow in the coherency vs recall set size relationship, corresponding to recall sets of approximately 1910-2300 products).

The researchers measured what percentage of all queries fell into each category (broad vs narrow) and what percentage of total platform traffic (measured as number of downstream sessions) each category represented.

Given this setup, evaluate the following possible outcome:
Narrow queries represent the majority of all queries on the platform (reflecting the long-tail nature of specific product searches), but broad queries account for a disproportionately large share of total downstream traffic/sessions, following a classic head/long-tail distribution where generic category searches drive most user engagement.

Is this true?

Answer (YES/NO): YES